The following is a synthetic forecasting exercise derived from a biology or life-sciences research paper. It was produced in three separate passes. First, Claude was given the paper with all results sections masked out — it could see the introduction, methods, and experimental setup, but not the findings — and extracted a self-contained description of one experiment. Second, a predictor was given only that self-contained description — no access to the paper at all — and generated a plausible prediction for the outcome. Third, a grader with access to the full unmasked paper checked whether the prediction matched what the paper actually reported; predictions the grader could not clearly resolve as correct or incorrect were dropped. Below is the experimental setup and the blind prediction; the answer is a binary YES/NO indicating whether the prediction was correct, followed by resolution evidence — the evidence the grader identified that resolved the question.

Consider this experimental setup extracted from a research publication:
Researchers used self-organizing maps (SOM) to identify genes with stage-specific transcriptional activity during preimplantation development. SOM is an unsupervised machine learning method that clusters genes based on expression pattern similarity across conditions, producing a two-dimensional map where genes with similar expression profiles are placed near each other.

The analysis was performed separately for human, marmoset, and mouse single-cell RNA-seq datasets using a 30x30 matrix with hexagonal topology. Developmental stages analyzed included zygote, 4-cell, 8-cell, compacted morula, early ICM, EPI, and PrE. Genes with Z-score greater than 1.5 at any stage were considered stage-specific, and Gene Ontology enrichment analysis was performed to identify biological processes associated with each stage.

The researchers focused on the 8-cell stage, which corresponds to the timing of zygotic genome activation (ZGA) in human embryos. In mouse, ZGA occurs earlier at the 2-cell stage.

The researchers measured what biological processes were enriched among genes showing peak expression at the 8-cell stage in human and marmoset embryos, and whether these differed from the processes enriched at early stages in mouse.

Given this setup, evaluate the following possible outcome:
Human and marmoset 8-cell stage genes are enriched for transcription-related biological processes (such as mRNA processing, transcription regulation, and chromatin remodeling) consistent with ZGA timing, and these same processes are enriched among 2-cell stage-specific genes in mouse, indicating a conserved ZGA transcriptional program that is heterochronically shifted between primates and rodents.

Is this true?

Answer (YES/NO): NO